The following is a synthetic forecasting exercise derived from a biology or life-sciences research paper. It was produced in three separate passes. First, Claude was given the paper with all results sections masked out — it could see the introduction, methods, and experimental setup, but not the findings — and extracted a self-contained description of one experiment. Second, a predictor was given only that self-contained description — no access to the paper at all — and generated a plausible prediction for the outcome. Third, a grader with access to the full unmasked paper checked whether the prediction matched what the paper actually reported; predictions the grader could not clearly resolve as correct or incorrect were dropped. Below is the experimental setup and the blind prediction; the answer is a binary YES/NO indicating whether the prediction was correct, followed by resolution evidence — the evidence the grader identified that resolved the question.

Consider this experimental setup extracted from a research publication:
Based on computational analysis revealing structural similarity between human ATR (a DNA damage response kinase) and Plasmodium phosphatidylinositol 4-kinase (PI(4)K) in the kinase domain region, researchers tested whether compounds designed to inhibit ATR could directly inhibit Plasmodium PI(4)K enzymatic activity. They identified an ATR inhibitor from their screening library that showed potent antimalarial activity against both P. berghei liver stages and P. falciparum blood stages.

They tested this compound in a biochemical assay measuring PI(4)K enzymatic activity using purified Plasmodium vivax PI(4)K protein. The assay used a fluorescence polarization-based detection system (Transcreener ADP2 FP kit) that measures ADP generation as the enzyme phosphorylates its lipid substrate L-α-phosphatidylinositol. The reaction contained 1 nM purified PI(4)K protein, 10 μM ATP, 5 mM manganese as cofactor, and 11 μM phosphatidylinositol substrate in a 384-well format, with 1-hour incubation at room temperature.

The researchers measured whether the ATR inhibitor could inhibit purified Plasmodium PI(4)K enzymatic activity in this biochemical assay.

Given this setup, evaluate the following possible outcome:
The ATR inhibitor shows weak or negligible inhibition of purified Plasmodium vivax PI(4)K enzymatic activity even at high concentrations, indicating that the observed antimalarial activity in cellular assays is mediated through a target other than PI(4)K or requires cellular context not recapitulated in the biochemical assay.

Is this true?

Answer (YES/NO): NO